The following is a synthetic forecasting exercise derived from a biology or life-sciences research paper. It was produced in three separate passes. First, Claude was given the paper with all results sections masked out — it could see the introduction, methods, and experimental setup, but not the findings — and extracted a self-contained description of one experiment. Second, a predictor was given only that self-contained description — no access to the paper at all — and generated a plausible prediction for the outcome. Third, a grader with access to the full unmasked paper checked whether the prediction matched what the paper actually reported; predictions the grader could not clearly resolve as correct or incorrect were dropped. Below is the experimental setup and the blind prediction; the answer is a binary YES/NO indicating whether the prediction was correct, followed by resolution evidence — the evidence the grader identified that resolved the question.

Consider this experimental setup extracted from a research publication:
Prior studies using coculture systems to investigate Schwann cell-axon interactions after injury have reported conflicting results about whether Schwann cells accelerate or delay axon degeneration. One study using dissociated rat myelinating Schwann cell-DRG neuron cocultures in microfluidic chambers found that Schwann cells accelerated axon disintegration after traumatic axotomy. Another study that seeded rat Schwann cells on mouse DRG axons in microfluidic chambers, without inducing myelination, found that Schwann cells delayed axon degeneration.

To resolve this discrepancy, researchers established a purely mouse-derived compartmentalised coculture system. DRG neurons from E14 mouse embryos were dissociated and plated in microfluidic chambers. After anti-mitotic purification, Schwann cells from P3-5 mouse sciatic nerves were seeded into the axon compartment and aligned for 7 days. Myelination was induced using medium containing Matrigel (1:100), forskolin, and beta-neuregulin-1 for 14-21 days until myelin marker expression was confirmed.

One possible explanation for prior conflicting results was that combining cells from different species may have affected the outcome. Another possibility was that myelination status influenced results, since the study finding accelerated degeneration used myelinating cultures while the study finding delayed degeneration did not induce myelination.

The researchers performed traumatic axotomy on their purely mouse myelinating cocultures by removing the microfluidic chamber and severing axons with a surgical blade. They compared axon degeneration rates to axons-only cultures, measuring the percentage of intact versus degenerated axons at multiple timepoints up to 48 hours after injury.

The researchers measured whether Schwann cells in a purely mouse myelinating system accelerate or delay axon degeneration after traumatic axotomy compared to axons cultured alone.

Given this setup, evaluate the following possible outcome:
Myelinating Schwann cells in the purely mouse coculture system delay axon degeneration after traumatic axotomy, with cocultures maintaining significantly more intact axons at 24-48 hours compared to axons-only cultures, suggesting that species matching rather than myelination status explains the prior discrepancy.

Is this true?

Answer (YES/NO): NO